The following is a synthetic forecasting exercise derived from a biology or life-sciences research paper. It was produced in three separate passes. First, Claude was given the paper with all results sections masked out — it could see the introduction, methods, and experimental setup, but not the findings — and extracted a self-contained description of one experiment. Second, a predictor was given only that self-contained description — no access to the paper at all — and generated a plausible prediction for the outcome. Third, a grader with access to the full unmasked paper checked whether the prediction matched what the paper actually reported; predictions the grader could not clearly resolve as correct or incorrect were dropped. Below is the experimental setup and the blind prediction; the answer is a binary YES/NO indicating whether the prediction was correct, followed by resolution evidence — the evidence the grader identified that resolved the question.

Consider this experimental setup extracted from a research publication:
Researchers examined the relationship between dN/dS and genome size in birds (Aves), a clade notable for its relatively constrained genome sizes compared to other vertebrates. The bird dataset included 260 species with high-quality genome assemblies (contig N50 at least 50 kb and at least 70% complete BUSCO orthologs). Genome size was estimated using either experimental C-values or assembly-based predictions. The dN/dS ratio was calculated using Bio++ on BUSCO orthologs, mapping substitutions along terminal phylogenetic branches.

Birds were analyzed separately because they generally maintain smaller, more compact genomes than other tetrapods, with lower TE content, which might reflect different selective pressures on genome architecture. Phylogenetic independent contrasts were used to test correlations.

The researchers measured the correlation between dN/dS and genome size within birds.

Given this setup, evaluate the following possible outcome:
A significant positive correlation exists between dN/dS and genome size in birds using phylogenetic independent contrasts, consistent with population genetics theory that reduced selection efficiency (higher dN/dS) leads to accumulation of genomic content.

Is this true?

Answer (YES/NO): NO